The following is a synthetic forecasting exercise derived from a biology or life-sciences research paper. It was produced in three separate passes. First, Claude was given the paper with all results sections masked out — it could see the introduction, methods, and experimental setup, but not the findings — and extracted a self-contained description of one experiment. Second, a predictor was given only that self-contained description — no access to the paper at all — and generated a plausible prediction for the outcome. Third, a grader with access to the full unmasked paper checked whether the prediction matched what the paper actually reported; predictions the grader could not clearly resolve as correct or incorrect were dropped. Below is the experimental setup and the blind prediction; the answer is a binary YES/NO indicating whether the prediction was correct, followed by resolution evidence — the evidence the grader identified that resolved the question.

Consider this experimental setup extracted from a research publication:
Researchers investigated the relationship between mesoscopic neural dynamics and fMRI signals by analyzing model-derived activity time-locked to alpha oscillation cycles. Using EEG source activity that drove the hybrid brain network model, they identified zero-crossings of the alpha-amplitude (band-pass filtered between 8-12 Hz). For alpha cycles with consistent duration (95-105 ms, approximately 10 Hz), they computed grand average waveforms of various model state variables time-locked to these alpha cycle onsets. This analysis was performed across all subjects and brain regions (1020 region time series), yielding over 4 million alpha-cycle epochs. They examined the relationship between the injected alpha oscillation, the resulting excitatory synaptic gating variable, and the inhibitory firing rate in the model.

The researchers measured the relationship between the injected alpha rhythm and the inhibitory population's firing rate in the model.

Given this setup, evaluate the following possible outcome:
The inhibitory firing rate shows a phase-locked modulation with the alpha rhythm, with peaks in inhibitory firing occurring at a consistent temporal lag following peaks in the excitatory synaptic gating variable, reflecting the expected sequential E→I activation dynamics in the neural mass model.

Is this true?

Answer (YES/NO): NO